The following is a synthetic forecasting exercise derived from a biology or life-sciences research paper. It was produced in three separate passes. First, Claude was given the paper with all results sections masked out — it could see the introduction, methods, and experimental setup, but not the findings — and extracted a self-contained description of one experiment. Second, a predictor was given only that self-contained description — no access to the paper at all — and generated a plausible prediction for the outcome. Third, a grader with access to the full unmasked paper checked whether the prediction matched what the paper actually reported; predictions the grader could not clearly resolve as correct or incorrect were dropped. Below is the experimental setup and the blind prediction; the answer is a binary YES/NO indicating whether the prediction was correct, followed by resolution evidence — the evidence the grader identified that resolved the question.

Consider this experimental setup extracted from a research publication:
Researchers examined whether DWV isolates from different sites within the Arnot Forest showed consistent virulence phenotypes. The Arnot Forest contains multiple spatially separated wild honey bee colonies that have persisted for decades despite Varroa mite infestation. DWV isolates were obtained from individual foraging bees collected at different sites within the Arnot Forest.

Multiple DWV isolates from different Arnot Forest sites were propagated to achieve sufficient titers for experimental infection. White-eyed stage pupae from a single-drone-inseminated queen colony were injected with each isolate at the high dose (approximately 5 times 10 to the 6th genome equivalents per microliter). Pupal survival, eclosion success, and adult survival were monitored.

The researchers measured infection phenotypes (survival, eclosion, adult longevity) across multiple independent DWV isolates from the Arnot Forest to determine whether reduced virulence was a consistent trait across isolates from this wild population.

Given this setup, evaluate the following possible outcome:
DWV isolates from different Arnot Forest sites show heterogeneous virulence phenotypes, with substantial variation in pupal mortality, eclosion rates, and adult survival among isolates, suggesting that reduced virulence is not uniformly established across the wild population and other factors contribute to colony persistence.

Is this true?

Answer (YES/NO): NO